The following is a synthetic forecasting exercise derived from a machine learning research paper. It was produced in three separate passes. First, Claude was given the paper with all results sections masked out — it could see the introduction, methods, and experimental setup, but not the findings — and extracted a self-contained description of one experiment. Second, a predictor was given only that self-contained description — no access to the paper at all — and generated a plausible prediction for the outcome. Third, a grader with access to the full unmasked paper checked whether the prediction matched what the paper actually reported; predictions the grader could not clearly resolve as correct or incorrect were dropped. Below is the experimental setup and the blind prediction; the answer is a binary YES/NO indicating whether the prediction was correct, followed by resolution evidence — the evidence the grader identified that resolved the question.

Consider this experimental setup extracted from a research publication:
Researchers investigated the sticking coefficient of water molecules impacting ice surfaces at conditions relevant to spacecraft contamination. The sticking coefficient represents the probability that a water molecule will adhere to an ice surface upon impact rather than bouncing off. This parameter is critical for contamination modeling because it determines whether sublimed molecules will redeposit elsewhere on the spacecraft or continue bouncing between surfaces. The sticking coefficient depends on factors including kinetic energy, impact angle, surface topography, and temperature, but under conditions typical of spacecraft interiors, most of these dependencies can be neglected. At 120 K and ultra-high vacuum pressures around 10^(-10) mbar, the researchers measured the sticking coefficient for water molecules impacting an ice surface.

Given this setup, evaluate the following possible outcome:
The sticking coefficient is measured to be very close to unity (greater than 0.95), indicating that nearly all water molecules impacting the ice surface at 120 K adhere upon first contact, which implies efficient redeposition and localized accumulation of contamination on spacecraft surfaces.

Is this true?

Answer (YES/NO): YES